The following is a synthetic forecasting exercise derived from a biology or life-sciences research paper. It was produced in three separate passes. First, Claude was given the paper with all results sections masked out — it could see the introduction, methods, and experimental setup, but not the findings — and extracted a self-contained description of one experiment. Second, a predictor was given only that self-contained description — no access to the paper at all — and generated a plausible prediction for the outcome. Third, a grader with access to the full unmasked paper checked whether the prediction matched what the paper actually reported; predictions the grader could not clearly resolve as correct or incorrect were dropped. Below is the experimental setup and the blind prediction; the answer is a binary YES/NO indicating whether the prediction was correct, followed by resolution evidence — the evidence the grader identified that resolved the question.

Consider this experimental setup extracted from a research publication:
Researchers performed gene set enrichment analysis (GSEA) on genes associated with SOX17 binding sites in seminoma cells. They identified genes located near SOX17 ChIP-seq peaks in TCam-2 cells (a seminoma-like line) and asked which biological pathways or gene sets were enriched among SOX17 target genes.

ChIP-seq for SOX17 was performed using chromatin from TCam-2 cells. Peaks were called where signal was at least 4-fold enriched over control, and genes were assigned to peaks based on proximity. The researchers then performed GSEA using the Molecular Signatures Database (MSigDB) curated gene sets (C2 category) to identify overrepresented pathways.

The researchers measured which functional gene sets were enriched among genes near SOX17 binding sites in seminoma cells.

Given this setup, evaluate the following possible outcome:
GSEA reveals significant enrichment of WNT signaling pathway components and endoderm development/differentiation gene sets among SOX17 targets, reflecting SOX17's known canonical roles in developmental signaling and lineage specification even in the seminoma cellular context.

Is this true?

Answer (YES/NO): NO